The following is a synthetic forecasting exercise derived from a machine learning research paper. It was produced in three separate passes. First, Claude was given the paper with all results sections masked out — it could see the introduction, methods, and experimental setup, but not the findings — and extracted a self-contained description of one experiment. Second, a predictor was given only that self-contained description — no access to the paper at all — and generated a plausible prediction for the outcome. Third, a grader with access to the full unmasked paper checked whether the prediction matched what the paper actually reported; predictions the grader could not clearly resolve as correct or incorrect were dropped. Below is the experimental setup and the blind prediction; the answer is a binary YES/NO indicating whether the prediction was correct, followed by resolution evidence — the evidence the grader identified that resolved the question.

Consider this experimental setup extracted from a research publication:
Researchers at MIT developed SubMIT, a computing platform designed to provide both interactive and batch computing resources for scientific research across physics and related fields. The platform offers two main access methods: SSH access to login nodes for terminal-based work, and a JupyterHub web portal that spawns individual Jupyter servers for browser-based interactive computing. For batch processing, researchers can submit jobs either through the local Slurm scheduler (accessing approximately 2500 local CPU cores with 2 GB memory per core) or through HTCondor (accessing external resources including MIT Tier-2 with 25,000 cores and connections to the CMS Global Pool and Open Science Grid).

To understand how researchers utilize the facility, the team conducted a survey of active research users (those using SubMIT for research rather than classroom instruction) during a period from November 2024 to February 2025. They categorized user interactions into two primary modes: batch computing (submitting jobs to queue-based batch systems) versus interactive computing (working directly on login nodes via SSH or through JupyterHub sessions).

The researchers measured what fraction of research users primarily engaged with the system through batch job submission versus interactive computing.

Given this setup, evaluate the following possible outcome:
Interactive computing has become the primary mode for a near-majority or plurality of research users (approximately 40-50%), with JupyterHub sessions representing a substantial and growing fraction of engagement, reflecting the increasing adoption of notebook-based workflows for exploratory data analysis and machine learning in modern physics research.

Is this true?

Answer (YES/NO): NO